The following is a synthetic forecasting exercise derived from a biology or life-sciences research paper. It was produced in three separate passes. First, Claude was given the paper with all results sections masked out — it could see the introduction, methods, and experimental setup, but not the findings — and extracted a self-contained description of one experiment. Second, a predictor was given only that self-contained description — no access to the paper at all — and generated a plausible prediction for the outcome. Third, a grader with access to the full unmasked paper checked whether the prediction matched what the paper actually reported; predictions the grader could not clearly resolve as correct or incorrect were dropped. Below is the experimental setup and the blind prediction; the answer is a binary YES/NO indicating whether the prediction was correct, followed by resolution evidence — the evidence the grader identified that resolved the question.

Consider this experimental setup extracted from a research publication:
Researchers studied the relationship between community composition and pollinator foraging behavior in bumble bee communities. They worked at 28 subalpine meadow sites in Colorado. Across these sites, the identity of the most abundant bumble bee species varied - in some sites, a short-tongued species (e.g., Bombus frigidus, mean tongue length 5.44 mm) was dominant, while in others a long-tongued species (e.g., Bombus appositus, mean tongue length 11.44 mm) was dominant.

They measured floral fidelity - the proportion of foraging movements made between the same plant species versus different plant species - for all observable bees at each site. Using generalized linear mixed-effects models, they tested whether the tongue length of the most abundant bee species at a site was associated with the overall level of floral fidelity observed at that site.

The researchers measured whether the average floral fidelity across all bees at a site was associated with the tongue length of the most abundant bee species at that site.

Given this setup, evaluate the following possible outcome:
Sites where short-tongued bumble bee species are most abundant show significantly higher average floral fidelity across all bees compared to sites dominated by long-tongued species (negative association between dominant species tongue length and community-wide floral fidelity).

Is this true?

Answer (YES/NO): YES